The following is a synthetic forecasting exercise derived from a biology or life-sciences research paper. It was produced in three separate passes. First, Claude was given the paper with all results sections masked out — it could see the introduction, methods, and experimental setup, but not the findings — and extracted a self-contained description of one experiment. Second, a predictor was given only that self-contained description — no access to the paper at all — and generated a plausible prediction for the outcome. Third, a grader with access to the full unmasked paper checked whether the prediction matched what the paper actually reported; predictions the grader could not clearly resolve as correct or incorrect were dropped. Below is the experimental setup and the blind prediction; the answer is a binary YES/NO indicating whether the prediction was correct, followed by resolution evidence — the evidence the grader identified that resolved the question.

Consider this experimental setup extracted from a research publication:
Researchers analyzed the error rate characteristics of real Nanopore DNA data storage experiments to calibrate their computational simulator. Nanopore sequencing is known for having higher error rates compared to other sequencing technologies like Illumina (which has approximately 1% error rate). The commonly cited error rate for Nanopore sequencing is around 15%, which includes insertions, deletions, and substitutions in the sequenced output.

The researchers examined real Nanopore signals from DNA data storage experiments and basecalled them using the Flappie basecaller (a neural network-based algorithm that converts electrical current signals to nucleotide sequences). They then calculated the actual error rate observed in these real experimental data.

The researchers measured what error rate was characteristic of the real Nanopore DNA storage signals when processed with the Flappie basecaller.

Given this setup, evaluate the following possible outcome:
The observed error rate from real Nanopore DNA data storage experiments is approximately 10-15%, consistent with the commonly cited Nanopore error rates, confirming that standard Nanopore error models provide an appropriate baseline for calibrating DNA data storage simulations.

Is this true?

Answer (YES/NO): NO